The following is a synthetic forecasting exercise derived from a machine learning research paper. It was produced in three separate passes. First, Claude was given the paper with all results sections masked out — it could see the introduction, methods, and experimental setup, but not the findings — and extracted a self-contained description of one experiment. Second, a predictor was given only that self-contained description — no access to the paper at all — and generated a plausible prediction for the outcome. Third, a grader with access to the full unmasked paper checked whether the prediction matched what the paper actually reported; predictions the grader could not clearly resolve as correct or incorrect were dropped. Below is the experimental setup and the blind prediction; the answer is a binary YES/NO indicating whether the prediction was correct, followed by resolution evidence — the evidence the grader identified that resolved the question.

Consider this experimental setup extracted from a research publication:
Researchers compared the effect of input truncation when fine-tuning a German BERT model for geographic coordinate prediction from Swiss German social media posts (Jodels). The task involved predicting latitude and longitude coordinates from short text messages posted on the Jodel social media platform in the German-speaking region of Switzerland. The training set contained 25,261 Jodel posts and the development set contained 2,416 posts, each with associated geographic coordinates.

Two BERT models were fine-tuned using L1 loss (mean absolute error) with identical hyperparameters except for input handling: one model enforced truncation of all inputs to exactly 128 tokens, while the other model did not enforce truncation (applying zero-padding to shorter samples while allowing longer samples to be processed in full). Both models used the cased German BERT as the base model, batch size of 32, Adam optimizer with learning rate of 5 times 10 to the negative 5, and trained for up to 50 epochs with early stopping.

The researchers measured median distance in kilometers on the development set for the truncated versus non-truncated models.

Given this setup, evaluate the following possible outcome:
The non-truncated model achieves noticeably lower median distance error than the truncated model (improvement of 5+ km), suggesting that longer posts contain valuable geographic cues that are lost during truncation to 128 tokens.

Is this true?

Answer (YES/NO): NO